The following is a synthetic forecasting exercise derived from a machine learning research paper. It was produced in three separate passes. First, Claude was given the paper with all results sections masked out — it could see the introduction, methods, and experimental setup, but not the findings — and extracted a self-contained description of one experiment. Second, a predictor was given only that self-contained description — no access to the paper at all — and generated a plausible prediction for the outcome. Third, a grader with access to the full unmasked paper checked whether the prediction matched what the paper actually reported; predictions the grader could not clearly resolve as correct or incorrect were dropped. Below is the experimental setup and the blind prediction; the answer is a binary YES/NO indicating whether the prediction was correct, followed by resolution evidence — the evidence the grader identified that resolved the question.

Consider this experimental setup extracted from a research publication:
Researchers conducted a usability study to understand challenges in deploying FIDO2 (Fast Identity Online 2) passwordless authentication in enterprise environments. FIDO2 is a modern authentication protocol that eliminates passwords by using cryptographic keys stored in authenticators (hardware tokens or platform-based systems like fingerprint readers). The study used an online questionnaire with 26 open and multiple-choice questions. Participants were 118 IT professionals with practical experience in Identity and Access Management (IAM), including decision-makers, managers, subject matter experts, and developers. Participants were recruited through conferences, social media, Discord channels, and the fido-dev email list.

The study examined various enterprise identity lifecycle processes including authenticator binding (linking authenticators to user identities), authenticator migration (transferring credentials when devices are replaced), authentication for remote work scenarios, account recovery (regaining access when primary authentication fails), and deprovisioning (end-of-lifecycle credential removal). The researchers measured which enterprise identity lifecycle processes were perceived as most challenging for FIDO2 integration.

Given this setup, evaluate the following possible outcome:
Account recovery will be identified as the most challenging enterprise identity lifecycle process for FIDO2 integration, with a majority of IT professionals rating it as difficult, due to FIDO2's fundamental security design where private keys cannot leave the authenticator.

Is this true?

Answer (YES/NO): YES